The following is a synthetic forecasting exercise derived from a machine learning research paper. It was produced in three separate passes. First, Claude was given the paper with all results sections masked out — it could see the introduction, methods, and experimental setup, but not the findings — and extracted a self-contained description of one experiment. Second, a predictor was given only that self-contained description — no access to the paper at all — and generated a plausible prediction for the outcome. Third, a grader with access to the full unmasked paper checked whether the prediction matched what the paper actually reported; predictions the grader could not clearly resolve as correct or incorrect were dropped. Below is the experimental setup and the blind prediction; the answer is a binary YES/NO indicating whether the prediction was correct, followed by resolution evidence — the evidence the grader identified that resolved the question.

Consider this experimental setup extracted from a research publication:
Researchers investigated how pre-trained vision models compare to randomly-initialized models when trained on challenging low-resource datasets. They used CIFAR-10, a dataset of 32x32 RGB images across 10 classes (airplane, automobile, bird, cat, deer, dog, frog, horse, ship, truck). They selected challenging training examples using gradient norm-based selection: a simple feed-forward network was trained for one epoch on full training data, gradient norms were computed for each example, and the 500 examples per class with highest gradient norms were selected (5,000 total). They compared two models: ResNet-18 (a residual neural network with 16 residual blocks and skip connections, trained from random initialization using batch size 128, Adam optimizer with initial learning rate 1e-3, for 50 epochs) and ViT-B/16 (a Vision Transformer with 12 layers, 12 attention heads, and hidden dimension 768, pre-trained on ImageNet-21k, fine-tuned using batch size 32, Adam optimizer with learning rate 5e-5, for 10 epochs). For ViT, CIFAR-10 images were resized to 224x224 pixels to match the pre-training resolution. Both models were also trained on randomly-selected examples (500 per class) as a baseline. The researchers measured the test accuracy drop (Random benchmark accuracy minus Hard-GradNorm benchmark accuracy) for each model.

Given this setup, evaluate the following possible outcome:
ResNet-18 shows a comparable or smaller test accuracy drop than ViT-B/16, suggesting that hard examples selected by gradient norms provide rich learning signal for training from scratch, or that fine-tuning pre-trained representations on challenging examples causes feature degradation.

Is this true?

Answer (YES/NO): NO